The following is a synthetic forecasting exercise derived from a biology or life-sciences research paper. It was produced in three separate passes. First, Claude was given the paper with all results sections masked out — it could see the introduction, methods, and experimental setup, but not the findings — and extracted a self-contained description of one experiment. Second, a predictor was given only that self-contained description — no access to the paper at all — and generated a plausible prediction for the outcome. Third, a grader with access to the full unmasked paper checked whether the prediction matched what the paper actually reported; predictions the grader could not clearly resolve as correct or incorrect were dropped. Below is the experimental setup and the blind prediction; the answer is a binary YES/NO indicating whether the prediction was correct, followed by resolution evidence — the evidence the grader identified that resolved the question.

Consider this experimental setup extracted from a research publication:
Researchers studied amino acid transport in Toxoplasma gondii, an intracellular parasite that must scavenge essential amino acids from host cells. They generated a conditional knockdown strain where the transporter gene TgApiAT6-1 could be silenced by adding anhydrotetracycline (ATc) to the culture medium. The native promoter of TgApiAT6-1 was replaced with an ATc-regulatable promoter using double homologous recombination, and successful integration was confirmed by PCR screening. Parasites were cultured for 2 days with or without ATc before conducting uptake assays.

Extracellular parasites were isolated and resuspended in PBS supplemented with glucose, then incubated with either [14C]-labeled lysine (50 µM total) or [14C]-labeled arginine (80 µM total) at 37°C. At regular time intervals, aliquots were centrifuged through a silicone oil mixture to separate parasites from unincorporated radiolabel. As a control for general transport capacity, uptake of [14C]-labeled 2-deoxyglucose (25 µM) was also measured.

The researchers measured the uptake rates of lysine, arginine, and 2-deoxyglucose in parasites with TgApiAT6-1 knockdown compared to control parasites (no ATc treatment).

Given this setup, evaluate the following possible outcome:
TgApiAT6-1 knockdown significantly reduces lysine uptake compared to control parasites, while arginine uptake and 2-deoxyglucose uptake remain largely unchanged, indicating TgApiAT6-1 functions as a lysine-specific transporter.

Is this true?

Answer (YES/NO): NO